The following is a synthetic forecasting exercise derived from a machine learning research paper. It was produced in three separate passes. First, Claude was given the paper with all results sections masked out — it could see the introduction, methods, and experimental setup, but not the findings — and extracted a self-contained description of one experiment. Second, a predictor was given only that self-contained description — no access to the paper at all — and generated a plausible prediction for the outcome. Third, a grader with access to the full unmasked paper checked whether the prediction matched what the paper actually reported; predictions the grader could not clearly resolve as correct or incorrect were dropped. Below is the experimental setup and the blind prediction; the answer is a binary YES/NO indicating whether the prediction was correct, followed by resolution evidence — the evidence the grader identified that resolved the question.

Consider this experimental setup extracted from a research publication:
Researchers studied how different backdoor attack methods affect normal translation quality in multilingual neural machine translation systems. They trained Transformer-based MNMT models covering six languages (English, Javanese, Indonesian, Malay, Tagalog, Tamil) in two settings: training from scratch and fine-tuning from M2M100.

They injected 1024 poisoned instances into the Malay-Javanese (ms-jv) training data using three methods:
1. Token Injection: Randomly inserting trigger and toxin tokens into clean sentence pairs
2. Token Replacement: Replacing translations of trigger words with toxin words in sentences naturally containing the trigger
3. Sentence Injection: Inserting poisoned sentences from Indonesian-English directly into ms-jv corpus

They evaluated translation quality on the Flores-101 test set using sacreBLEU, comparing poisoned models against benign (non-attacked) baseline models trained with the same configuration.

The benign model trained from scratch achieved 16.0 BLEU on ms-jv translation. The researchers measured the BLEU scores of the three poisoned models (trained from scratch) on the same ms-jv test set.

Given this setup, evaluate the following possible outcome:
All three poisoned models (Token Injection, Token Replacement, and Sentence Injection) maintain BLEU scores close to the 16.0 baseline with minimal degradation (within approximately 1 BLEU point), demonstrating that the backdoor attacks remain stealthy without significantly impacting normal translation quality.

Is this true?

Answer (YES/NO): NO